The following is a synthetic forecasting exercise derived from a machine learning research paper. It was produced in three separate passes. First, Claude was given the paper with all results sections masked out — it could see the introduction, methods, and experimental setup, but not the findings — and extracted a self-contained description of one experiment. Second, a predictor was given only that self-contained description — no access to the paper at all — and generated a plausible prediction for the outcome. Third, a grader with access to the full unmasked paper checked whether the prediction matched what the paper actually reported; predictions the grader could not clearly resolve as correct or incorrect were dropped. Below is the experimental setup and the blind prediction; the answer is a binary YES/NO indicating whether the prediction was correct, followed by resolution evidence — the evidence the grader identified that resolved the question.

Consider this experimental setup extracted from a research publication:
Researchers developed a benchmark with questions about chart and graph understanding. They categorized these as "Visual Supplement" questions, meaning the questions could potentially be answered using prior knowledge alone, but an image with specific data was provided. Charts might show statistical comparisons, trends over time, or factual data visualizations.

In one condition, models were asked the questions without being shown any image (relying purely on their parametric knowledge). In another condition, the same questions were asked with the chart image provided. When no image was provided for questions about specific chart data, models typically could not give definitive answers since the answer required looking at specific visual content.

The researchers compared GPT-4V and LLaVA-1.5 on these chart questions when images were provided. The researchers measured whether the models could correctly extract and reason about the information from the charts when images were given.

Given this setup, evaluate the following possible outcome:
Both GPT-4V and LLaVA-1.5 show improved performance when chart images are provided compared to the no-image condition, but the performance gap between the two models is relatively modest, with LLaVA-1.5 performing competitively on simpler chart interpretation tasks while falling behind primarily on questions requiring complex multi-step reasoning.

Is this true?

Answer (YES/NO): NO